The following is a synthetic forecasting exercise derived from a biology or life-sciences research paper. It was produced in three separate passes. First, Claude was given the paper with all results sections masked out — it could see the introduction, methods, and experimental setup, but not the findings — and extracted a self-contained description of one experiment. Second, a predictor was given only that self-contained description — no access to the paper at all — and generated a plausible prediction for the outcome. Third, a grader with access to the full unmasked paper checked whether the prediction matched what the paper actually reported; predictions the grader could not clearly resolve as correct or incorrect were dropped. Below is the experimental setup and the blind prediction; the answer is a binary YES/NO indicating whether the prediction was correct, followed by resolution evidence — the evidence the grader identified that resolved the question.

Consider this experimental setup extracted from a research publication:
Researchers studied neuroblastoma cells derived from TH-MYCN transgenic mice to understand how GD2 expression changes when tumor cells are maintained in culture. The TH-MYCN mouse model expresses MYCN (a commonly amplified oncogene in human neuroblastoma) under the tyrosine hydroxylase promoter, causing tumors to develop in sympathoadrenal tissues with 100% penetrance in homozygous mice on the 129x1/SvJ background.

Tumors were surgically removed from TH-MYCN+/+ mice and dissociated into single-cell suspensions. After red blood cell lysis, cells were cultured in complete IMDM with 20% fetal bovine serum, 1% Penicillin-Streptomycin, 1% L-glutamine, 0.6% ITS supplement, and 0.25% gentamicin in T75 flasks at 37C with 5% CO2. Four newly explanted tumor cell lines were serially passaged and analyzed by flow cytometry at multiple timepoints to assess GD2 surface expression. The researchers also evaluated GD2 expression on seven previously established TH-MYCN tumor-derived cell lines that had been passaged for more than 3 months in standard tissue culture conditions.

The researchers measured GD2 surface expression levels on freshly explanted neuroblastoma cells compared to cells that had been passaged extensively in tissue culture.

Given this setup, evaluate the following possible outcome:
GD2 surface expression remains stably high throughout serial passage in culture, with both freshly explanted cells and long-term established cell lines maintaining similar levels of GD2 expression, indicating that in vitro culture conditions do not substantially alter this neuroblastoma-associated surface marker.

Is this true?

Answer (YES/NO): NO